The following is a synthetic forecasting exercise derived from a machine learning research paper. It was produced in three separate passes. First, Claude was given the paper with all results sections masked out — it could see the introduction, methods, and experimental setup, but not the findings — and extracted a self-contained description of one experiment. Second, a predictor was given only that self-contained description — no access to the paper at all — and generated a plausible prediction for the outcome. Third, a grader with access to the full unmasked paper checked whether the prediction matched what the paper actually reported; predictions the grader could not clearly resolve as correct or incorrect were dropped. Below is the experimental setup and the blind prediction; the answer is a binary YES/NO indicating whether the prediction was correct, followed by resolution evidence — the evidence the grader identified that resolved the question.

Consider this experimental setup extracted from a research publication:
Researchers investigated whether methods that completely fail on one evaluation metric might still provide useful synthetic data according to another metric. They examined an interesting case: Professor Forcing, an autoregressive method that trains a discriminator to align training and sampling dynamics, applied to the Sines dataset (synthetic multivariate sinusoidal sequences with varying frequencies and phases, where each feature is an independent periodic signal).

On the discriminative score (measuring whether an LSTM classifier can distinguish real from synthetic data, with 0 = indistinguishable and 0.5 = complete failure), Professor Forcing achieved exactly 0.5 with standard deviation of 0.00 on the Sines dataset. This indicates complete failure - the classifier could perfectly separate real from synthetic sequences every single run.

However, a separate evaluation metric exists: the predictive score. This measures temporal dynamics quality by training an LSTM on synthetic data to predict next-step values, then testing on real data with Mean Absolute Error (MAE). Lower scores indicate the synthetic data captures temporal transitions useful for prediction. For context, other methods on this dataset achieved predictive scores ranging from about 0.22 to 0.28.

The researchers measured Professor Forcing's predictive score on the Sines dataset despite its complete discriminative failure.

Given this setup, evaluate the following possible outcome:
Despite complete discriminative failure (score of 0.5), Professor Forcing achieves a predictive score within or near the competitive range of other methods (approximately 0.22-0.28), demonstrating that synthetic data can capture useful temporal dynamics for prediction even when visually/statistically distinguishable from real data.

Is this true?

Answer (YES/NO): YES